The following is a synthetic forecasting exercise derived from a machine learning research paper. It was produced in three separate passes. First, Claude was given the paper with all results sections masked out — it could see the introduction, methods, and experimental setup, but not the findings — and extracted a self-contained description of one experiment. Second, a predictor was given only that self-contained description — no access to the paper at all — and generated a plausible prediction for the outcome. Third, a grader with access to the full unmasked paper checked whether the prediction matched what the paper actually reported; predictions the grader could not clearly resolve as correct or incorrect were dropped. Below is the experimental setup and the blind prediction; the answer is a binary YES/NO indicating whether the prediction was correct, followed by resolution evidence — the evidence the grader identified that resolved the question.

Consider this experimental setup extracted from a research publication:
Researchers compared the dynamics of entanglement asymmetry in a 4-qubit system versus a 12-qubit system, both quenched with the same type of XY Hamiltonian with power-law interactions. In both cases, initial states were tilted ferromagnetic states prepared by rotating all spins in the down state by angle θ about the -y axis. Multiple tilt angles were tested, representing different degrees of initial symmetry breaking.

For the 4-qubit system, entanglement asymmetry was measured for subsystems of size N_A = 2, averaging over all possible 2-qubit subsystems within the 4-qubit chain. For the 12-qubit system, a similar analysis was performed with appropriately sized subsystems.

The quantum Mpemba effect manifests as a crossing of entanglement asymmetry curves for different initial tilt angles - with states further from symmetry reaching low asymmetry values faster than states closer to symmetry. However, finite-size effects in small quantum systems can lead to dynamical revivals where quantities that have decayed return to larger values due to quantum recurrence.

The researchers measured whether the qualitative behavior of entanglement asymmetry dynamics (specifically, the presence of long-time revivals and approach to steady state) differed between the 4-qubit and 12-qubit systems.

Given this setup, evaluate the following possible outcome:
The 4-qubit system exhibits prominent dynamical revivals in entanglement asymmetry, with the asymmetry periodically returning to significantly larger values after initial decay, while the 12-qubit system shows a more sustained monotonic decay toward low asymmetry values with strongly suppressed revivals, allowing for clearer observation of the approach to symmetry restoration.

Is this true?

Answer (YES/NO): YES